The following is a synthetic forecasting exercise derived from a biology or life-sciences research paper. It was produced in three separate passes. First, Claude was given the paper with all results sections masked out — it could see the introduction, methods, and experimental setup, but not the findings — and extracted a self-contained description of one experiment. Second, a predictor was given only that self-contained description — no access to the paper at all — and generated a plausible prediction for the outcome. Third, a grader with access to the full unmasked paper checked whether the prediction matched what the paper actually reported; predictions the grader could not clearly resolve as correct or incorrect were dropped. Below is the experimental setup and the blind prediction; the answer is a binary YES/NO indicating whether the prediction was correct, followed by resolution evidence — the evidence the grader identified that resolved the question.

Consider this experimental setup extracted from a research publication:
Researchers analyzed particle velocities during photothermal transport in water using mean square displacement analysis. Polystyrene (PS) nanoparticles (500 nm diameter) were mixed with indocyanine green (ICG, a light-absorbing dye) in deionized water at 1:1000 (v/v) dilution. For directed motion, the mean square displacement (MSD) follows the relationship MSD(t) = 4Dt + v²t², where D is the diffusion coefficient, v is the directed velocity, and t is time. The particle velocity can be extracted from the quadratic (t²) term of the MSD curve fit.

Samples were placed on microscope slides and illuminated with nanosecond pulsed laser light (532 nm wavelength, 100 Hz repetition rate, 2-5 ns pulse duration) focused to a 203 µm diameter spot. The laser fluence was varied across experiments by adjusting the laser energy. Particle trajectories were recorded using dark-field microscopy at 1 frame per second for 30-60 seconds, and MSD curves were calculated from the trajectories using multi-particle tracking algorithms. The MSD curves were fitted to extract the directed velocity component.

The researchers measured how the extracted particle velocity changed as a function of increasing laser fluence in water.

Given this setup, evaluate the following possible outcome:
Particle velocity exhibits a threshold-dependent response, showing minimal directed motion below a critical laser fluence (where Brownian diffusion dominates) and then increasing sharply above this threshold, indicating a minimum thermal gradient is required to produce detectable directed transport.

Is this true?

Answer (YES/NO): NO